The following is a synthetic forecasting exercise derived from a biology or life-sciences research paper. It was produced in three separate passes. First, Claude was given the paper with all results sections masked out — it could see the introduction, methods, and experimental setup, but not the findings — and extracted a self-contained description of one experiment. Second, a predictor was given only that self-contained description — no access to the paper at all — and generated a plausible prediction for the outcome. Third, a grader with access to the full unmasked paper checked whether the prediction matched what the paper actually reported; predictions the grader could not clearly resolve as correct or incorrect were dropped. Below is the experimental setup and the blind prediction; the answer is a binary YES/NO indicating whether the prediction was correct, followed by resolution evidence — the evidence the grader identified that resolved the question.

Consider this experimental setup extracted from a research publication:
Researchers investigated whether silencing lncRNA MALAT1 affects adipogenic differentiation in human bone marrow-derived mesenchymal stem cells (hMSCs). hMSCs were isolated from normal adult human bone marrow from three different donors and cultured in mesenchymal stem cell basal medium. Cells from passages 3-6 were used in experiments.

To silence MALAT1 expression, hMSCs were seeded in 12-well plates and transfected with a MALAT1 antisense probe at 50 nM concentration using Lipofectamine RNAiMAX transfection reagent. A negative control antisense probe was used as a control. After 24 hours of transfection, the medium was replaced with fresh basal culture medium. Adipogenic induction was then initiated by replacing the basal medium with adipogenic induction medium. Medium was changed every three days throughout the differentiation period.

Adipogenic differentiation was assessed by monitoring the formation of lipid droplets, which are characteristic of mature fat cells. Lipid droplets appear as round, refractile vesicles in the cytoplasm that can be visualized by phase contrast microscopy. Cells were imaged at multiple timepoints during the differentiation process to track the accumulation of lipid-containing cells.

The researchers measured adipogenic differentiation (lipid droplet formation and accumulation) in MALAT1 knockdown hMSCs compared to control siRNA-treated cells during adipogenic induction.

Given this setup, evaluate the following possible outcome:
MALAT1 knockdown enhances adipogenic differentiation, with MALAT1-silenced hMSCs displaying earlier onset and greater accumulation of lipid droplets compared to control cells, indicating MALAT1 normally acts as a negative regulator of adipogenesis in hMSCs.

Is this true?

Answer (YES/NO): NO